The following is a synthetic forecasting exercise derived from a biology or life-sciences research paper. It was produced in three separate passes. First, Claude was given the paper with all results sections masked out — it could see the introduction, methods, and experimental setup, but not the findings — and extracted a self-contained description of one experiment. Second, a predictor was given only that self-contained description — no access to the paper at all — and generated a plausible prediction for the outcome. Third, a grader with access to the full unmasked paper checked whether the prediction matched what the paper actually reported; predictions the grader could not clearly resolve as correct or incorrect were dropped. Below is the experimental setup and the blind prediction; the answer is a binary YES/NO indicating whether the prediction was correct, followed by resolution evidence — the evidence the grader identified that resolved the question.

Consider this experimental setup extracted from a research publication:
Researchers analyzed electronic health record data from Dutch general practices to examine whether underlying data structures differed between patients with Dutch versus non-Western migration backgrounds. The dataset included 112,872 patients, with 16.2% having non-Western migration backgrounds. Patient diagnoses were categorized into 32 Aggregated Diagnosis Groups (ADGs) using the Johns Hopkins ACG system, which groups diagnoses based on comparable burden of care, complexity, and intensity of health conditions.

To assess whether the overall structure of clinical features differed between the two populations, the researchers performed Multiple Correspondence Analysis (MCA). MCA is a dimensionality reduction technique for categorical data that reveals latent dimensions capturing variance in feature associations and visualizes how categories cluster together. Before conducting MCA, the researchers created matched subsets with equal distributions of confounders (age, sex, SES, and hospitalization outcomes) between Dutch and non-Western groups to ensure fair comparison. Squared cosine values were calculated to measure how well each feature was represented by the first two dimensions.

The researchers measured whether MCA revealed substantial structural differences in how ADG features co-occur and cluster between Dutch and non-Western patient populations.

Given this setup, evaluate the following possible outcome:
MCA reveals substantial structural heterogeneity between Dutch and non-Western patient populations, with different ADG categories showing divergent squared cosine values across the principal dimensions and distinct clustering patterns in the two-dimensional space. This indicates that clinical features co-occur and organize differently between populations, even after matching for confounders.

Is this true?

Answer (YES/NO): NO